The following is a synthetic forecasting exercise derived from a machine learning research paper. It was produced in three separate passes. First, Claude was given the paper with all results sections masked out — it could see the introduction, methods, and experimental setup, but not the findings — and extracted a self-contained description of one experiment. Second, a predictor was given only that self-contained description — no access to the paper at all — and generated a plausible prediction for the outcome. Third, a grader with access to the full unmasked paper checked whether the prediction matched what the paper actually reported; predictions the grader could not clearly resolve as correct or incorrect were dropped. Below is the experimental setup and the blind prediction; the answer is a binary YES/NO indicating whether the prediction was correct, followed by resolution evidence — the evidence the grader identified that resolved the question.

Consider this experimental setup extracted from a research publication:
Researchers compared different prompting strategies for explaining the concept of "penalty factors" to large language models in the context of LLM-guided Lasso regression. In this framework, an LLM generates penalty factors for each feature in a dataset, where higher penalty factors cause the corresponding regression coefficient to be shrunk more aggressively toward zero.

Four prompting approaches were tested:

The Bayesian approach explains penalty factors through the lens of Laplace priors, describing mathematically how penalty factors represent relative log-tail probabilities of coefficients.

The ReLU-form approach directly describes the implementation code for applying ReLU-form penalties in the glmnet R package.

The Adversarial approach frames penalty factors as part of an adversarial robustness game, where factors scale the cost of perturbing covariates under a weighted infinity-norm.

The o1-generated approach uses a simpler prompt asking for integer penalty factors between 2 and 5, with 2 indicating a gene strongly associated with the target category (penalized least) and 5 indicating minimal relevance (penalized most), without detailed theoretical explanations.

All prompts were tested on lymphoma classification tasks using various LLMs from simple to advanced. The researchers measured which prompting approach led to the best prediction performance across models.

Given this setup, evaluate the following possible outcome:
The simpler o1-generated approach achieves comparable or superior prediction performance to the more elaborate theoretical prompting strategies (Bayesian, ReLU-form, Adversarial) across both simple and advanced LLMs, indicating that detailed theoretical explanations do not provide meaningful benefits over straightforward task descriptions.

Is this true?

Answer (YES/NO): YES